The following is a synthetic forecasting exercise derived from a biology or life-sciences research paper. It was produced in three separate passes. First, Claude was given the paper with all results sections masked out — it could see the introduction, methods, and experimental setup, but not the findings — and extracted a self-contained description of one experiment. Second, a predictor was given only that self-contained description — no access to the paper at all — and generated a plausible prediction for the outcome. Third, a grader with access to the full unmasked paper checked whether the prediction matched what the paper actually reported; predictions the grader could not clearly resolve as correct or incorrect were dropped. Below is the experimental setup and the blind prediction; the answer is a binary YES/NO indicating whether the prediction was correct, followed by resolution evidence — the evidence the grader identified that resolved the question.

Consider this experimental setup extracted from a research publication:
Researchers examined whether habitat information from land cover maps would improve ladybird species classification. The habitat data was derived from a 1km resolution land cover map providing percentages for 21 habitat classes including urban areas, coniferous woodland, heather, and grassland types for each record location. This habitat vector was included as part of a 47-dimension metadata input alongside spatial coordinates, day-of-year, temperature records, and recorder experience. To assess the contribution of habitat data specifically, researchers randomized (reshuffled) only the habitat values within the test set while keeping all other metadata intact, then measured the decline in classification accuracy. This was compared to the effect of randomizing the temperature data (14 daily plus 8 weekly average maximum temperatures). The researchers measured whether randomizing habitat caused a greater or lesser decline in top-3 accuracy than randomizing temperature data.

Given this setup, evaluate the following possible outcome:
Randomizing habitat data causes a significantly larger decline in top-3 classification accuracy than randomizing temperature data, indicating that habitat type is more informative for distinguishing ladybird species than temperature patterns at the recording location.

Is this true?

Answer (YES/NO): NO